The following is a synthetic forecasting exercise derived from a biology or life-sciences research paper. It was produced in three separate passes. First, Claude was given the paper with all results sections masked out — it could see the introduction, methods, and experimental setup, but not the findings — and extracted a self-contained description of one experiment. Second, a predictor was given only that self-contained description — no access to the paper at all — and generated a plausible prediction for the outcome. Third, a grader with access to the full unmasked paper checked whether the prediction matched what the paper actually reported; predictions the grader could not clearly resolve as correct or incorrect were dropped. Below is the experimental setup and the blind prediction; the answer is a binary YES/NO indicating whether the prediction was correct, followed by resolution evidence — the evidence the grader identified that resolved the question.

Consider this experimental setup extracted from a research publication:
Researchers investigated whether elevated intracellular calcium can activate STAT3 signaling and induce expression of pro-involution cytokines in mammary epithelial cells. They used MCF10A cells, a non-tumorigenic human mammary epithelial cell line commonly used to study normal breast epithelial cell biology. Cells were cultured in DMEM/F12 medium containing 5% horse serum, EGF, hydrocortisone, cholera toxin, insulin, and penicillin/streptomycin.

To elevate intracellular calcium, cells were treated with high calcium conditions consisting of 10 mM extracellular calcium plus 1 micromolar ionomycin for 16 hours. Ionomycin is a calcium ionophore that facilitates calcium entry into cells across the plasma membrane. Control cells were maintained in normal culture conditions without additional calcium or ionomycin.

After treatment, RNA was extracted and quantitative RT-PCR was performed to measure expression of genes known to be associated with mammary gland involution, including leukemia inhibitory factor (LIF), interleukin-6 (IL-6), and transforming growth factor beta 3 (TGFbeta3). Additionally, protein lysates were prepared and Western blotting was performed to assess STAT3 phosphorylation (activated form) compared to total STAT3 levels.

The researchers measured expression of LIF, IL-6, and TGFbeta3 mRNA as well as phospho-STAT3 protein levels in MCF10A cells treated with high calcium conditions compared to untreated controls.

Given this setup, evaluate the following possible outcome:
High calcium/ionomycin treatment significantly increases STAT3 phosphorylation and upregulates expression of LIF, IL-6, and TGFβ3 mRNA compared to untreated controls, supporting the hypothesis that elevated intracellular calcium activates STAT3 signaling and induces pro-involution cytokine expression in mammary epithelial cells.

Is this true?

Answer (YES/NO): YES